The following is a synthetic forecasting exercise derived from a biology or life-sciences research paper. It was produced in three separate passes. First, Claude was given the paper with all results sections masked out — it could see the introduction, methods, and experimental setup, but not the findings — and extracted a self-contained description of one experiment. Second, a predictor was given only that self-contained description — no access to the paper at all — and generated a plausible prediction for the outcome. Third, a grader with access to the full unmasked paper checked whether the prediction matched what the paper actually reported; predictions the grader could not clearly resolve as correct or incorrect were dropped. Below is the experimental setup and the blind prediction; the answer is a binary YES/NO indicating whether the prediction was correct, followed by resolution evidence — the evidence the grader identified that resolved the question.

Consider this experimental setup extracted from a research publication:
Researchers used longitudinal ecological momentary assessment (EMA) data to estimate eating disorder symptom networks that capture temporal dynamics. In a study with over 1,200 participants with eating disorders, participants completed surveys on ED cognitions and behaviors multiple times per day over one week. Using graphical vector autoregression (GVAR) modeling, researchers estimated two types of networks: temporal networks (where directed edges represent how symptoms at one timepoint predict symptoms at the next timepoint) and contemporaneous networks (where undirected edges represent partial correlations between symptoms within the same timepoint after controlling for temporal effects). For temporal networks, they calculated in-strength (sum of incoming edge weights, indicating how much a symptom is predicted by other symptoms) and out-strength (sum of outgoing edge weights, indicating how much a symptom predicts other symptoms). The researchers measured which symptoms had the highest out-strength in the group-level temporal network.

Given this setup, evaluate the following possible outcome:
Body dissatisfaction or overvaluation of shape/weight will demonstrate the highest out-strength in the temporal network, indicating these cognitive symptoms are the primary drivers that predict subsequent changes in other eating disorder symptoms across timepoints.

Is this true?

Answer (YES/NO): NO